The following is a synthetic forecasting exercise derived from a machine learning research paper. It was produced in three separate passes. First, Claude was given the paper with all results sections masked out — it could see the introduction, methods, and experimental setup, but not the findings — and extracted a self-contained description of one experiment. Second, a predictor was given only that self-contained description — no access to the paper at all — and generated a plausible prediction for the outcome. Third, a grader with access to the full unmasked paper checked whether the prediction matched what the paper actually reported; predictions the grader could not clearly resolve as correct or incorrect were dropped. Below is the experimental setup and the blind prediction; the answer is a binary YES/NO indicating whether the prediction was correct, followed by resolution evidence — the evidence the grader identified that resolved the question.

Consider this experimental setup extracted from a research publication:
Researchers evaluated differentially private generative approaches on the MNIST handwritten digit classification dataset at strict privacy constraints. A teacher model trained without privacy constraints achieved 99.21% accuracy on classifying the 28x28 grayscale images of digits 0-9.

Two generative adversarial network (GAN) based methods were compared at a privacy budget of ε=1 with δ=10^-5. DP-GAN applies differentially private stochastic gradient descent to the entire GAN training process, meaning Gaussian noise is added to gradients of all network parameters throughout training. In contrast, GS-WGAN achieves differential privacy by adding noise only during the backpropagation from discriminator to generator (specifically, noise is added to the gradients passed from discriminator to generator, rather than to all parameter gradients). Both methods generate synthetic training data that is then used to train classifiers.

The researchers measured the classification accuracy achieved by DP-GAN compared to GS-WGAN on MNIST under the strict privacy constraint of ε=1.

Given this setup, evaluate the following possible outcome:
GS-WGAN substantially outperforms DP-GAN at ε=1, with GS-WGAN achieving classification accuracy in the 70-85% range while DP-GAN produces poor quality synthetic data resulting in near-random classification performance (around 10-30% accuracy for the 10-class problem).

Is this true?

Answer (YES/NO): NO